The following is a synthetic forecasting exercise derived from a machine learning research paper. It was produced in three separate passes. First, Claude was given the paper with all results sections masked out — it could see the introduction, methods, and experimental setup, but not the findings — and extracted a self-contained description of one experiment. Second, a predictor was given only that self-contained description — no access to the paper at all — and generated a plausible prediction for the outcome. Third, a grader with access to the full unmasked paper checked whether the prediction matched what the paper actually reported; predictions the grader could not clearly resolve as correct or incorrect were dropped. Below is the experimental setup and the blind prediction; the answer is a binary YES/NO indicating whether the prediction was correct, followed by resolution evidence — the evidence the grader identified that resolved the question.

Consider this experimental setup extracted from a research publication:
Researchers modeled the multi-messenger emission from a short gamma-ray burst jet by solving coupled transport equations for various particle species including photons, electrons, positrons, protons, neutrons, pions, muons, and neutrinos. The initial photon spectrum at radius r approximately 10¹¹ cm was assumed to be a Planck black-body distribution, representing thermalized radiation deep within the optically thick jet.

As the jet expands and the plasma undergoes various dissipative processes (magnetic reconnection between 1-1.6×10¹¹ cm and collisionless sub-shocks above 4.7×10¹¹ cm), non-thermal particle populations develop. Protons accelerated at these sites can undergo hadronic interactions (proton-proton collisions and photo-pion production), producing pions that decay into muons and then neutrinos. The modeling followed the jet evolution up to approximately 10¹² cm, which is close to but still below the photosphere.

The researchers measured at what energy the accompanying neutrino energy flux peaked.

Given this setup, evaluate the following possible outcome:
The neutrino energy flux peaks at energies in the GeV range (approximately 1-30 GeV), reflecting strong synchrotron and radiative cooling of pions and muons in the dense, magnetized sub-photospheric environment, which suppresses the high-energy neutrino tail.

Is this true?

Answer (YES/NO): YES